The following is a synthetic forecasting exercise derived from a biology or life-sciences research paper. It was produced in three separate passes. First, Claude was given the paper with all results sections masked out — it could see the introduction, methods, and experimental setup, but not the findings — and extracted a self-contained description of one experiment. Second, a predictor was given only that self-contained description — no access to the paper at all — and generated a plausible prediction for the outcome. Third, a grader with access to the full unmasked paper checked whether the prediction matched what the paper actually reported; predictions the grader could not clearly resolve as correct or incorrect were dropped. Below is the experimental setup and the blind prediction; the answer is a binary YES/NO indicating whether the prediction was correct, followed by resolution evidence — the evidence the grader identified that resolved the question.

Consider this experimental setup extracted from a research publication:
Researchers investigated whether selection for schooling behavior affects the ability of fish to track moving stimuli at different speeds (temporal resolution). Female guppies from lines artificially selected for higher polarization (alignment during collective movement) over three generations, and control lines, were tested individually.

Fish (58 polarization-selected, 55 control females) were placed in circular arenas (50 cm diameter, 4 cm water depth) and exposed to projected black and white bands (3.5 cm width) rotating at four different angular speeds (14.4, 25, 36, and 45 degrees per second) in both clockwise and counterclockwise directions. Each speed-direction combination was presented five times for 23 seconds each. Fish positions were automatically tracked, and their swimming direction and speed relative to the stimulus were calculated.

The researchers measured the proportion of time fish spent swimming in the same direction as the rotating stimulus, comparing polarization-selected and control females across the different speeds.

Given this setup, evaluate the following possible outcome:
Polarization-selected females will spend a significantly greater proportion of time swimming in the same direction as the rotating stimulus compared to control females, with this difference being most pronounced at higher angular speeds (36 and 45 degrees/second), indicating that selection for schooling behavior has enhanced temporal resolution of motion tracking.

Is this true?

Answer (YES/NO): NO